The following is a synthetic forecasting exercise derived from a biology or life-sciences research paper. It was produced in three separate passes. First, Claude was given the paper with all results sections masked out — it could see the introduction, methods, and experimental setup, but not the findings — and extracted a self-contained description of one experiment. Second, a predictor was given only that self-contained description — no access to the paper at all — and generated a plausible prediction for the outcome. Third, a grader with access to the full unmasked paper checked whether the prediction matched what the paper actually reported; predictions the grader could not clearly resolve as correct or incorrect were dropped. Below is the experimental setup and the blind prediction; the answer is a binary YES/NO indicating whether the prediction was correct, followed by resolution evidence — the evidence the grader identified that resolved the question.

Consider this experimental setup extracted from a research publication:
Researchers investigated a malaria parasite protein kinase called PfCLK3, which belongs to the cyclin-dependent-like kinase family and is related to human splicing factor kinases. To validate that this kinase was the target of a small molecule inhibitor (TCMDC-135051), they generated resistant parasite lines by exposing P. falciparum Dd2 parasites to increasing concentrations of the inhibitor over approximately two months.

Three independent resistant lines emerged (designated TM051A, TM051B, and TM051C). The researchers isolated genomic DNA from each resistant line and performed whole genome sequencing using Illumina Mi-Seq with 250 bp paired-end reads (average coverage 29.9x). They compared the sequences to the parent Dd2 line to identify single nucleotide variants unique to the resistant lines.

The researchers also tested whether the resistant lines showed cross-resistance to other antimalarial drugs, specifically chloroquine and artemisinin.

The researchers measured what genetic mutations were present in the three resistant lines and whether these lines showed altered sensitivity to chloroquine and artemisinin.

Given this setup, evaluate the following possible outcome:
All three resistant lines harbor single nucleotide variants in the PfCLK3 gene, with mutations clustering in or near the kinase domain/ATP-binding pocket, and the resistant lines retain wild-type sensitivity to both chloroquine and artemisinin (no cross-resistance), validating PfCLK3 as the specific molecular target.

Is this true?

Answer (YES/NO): NO